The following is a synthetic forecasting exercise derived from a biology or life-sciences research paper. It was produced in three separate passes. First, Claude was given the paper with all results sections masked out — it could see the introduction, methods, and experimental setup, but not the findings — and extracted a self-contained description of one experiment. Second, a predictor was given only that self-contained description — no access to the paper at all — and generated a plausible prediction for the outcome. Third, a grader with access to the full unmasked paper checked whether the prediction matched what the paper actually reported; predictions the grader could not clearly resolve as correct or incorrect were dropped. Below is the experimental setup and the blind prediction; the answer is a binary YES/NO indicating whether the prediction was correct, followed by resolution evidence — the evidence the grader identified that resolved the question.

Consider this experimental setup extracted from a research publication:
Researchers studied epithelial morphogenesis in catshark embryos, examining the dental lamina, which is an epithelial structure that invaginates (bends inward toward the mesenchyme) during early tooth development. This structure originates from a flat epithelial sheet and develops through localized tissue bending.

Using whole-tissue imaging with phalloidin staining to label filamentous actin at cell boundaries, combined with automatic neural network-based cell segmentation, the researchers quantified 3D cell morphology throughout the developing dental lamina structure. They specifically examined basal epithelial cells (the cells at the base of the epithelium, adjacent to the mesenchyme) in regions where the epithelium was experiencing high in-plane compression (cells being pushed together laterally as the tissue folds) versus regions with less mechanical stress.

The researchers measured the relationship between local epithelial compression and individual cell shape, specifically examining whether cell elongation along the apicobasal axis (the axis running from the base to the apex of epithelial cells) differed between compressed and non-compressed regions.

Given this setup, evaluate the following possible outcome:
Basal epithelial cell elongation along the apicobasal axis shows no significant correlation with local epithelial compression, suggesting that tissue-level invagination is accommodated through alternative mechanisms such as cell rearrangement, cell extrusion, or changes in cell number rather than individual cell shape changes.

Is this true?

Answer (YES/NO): NO